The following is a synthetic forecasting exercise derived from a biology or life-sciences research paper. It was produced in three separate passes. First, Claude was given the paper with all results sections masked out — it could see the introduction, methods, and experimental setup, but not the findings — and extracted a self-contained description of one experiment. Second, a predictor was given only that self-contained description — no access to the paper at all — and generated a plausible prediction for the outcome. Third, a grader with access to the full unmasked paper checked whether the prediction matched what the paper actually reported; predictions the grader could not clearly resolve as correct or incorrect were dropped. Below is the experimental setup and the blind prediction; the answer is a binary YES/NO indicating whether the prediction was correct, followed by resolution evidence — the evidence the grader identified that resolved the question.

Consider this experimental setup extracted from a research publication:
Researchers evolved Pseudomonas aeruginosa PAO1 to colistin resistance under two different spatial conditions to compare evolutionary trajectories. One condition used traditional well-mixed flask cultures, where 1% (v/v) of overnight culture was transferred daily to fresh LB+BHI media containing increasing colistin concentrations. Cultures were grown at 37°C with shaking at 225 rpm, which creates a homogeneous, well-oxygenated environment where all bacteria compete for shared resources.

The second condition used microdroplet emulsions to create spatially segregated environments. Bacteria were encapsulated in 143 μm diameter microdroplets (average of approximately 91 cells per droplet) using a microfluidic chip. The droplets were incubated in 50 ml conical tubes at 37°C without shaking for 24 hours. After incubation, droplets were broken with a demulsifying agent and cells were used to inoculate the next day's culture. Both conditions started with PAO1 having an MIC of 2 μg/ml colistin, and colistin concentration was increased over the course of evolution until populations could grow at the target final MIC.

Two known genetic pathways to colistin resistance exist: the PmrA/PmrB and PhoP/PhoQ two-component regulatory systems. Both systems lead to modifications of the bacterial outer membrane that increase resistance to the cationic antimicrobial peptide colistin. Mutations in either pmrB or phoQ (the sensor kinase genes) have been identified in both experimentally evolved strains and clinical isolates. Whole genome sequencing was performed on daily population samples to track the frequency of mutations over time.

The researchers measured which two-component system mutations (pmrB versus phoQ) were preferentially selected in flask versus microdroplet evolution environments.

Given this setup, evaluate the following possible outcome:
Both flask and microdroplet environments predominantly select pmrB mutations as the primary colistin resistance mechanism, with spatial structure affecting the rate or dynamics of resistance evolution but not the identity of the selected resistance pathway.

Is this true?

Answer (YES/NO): NO